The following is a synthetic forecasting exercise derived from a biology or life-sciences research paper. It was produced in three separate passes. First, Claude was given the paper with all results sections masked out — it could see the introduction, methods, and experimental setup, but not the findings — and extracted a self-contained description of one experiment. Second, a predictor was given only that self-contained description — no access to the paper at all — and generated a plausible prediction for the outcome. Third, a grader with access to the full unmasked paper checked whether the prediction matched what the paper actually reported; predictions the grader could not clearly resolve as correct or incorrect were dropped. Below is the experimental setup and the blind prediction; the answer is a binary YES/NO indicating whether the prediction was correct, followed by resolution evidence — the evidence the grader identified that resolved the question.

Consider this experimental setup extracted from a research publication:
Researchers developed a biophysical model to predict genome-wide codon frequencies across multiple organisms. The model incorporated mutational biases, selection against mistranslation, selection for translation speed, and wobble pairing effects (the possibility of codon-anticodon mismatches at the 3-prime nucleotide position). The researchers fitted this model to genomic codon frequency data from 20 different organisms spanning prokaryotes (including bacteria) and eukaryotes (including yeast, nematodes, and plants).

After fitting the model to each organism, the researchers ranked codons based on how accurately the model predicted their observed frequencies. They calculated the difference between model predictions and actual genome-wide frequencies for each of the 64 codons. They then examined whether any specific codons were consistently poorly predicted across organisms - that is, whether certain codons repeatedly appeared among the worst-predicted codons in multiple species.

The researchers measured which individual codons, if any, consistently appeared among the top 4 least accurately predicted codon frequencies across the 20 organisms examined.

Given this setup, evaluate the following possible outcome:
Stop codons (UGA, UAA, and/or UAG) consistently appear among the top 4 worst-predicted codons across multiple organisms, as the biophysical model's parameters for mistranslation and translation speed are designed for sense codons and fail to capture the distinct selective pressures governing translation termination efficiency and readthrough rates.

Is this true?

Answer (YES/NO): NO